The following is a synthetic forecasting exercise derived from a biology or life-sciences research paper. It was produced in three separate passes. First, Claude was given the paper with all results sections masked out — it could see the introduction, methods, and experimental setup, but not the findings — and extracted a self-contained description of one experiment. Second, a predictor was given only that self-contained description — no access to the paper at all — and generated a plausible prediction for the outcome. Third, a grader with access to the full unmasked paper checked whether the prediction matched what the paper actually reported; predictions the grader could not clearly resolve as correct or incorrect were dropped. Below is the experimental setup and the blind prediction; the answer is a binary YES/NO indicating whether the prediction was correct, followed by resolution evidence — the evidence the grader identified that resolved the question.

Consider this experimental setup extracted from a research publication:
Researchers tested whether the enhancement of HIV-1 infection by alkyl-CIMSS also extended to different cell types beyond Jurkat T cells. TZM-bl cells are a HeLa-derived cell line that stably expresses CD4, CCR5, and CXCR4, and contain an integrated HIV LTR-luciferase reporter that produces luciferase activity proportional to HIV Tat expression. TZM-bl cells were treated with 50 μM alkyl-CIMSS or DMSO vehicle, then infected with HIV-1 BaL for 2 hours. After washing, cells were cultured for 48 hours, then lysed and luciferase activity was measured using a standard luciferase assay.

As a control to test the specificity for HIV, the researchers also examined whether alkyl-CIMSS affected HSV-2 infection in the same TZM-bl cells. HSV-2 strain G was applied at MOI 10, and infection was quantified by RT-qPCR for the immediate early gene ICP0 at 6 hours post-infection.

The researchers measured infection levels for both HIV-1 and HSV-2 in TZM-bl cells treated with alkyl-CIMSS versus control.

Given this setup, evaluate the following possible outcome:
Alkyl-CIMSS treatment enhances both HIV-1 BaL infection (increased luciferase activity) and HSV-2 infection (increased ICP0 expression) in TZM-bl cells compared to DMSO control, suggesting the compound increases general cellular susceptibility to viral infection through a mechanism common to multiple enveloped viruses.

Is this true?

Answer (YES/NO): NO